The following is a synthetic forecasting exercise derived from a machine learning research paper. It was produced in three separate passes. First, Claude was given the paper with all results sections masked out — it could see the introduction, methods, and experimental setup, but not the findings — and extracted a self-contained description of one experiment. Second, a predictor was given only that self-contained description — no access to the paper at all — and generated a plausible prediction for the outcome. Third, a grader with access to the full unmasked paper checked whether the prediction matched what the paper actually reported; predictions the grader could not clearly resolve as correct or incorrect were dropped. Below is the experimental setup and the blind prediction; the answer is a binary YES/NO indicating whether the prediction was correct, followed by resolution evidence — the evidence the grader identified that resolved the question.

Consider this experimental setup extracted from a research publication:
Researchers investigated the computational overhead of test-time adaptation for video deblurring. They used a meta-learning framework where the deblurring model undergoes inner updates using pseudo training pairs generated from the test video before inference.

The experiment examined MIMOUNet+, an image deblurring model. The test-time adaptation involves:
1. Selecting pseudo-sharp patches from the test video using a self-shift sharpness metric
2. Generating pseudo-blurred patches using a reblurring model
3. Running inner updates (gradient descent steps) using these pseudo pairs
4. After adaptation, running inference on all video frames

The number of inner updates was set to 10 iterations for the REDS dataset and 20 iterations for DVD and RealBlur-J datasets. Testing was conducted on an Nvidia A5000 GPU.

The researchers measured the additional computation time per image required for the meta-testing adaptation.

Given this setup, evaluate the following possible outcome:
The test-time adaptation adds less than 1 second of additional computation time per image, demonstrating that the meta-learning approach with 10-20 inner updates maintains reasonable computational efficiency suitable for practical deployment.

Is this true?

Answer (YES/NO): YES